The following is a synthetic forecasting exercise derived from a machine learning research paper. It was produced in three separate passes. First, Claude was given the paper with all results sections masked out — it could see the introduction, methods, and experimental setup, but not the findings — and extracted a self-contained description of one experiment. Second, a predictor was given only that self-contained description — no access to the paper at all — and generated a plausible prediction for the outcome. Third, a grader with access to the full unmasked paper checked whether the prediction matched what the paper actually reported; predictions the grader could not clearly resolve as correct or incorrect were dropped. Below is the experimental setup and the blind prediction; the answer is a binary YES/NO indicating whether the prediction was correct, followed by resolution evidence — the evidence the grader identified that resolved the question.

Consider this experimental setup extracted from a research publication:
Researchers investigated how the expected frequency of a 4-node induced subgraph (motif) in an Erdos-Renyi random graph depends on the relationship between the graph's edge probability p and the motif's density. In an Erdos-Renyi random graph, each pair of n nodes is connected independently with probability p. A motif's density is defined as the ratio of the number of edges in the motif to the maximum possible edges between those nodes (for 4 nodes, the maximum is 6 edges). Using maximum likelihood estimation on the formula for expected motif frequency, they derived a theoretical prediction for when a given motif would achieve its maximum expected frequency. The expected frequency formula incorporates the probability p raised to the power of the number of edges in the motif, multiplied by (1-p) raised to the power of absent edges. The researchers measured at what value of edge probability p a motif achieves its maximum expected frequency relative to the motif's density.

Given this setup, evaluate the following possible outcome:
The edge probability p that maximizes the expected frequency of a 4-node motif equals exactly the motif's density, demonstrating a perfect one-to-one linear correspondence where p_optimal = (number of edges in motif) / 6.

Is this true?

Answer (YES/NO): YES